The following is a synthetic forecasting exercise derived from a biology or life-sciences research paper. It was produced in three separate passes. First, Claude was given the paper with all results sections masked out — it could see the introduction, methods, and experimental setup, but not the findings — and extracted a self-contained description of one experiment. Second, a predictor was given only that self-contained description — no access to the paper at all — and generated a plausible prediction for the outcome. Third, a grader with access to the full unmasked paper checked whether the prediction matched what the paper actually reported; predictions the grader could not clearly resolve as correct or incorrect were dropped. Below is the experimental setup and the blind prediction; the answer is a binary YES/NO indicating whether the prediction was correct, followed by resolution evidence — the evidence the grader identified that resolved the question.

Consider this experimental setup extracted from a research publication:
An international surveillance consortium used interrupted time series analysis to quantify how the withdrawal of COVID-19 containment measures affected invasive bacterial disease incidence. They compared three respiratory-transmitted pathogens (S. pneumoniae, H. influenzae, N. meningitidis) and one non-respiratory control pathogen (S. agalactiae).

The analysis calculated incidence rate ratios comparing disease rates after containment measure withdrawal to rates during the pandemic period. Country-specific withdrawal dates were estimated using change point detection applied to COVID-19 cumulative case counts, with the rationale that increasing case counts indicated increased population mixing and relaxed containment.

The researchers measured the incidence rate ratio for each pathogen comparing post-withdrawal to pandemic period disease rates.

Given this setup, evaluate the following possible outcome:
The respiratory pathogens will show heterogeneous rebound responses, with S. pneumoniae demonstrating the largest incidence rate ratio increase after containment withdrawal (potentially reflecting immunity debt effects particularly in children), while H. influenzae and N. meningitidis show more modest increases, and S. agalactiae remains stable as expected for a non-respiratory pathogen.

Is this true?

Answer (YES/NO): NO